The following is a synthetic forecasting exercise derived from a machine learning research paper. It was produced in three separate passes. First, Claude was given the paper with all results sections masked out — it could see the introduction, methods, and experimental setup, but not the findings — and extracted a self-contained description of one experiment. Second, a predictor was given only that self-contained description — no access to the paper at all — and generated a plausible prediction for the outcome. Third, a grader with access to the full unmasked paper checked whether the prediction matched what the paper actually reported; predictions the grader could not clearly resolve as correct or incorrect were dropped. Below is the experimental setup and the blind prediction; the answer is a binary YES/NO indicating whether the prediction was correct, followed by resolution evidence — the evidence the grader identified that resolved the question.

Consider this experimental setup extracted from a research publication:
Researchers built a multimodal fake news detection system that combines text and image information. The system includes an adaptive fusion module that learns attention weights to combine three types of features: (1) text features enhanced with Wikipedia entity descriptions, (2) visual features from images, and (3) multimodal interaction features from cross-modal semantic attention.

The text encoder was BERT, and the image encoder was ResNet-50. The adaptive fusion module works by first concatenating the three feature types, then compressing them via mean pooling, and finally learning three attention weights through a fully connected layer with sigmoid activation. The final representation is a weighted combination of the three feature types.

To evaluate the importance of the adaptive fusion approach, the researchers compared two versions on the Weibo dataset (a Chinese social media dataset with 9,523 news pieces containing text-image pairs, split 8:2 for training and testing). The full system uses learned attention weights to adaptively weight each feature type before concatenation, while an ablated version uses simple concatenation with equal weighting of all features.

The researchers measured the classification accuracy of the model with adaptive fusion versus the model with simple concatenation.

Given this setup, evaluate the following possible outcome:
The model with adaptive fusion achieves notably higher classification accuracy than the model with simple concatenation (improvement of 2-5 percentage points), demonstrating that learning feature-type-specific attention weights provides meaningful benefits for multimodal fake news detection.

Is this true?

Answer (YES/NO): NO